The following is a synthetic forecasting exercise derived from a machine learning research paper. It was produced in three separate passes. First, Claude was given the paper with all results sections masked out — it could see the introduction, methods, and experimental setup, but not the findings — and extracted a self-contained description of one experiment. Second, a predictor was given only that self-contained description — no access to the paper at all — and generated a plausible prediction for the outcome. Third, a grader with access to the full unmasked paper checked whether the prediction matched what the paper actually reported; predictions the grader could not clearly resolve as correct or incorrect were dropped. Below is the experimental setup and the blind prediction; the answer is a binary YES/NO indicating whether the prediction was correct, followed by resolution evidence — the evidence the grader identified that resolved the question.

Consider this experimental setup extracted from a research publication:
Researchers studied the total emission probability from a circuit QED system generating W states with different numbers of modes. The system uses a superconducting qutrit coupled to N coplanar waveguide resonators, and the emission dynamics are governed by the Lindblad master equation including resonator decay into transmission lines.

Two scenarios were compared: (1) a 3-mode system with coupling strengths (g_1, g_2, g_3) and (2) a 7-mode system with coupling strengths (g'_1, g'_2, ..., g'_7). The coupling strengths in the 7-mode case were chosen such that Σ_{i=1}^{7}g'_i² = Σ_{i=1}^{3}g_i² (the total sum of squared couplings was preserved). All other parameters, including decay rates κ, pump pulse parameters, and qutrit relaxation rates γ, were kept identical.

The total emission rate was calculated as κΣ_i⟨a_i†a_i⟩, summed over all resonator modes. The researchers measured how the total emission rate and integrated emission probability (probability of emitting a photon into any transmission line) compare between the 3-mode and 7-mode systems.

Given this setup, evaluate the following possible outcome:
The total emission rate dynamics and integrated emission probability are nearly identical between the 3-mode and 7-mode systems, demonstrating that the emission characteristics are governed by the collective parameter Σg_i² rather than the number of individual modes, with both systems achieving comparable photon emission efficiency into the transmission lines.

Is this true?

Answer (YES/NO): YES